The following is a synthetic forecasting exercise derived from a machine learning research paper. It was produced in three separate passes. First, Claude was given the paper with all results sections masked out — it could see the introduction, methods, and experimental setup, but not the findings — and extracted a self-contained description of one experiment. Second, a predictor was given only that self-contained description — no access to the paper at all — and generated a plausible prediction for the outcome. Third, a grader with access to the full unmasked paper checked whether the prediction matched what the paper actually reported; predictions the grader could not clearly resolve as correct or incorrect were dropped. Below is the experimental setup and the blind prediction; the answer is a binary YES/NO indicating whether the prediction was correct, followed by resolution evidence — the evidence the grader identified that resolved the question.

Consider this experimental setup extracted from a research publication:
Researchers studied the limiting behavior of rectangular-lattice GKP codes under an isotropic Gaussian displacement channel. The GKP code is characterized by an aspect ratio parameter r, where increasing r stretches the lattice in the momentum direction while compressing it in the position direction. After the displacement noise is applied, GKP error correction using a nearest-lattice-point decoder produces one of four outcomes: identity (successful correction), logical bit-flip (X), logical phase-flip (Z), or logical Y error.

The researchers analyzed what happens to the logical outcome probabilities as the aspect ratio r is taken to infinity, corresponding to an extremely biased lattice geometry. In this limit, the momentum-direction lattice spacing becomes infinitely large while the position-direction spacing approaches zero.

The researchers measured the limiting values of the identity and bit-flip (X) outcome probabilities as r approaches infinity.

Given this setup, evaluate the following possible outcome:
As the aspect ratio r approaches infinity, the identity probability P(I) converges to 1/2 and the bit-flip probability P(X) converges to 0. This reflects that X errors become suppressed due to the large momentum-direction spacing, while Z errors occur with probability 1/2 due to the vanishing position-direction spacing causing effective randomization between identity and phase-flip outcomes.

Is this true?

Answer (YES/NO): NO